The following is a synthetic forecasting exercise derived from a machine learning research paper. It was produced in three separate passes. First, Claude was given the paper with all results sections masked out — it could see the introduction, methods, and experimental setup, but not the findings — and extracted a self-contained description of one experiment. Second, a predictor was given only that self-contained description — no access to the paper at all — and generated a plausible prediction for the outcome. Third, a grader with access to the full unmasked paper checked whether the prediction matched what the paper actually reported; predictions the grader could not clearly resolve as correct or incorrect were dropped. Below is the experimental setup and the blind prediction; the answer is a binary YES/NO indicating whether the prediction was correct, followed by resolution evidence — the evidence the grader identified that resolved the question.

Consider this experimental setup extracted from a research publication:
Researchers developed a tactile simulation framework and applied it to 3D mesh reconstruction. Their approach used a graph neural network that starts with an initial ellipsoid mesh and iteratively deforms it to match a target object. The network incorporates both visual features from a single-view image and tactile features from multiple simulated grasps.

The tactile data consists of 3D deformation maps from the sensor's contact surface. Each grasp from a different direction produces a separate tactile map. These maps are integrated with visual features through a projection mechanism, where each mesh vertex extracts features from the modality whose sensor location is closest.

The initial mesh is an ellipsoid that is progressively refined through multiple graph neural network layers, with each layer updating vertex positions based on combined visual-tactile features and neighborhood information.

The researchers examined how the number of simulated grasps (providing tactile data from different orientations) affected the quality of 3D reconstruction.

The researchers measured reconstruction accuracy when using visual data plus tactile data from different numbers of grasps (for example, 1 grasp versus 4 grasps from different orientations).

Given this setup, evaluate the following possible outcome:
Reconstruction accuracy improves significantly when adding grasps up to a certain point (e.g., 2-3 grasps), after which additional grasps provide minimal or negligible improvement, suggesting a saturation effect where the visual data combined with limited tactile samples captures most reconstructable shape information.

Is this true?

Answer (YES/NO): NO